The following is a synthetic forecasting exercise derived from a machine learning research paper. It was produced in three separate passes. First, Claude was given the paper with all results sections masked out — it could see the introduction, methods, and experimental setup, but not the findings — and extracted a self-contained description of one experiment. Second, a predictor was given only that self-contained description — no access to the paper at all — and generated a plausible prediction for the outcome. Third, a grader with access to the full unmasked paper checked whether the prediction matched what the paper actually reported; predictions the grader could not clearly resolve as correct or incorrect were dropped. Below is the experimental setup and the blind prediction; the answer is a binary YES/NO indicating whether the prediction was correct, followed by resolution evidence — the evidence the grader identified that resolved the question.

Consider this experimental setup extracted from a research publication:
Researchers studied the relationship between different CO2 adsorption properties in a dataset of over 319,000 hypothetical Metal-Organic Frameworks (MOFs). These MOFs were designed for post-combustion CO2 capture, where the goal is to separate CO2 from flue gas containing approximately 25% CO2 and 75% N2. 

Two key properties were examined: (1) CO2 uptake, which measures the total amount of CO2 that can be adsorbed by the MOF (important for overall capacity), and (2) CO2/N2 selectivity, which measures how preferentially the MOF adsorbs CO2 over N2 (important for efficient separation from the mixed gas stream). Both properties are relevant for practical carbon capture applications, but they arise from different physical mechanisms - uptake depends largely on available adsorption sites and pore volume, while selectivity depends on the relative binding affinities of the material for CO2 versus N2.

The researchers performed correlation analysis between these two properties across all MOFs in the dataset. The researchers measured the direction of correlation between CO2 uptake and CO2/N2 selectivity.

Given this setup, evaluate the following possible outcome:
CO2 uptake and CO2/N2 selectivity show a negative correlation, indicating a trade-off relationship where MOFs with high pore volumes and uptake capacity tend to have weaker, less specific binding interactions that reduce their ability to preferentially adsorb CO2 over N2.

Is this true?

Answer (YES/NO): NO